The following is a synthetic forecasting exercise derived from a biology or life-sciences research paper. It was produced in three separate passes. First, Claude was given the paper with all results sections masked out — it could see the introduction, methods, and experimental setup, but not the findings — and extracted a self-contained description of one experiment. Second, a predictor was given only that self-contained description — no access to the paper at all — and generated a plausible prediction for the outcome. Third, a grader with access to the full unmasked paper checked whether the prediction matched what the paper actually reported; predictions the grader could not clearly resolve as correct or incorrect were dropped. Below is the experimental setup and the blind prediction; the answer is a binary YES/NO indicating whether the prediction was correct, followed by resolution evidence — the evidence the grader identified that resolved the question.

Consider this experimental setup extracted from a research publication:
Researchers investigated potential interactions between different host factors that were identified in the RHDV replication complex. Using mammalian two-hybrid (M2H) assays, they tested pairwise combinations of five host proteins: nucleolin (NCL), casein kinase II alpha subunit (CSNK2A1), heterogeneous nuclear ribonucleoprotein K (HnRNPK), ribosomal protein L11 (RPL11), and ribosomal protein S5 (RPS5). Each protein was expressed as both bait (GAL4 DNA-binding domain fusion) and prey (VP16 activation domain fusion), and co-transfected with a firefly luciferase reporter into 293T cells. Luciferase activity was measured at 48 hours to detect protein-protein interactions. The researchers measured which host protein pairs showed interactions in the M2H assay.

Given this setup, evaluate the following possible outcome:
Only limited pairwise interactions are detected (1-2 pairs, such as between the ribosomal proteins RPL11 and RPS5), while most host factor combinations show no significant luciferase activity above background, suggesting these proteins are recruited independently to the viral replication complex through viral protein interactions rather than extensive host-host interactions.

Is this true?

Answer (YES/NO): NO